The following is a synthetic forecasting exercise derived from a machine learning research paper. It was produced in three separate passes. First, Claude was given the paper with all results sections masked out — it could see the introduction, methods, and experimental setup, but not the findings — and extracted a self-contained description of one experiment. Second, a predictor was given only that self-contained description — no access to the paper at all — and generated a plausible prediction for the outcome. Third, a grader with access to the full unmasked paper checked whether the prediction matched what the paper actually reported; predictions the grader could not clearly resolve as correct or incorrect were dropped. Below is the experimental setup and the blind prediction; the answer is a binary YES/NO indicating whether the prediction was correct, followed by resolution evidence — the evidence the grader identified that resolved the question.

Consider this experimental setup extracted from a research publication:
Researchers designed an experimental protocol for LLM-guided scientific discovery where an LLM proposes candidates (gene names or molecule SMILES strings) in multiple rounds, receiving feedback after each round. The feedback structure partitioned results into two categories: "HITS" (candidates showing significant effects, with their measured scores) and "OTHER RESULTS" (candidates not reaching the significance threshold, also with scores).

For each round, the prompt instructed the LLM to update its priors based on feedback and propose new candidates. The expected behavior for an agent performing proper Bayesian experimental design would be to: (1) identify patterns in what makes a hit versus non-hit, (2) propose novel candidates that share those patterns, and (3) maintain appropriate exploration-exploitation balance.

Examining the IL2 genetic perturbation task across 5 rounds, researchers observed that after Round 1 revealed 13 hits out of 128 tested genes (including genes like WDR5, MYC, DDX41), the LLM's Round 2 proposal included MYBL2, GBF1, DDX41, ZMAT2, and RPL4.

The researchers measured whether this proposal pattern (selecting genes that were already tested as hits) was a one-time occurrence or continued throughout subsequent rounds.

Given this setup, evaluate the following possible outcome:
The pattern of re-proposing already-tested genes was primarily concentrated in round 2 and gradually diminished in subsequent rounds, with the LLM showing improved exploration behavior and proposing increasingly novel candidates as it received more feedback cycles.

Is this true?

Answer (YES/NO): NO